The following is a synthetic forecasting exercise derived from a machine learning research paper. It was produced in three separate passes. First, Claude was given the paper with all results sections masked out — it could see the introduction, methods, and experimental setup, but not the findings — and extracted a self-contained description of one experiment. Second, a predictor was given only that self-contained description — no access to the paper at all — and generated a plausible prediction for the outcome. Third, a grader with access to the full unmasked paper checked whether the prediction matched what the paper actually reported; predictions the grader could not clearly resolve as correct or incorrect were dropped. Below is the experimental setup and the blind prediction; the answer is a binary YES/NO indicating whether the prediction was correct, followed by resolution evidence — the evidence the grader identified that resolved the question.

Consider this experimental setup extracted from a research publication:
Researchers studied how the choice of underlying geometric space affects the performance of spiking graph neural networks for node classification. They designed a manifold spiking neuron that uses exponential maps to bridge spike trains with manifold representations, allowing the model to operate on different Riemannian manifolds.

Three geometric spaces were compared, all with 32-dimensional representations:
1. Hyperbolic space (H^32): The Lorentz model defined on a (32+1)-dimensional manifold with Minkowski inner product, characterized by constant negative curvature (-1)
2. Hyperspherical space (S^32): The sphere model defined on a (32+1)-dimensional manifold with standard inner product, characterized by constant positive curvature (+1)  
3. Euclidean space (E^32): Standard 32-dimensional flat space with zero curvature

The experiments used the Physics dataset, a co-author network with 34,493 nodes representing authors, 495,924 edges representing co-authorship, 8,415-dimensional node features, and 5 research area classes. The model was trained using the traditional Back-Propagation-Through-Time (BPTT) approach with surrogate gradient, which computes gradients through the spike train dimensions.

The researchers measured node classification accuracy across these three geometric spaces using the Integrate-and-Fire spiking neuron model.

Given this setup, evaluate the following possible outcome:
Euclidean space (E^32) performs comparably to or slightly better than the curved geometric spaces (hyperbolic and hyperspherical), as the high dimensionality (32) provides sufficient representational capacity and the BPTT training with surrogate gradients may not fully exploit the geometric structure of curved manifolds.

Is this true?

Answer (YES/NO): YES